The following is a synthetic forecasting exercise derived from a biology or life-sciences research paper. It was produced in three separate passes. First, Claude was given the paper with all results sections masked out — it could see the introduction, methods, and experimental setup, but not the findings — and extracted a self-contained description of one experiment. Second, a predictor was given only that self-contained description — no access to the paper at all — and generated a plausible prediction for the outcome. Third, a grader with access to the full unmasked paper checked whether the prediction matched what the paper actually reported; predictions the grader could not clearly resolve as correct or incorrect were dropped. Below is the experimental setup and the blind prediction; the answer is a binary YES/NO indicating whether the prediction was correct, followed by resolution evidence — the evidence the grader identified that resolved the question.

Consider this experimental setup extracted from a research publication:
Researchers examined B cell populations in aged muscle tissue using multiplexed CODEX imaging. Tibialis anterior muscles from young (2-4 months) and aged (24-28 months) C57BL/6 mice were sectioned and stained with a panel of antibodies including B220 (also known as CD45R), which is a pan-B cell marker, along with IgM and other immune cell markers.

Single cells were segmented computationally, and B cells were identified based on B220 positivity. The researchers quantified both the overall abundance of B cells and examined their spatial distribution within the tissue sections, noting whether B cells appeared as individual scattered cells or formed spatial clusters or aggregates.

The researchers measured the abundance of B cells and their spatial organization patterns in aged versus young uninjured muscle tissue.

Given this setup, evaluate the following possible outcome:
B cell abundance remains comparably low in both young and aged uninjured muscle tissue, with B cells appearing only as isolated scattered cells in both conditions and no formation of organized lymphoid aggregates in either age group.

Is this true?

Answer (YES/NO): NO